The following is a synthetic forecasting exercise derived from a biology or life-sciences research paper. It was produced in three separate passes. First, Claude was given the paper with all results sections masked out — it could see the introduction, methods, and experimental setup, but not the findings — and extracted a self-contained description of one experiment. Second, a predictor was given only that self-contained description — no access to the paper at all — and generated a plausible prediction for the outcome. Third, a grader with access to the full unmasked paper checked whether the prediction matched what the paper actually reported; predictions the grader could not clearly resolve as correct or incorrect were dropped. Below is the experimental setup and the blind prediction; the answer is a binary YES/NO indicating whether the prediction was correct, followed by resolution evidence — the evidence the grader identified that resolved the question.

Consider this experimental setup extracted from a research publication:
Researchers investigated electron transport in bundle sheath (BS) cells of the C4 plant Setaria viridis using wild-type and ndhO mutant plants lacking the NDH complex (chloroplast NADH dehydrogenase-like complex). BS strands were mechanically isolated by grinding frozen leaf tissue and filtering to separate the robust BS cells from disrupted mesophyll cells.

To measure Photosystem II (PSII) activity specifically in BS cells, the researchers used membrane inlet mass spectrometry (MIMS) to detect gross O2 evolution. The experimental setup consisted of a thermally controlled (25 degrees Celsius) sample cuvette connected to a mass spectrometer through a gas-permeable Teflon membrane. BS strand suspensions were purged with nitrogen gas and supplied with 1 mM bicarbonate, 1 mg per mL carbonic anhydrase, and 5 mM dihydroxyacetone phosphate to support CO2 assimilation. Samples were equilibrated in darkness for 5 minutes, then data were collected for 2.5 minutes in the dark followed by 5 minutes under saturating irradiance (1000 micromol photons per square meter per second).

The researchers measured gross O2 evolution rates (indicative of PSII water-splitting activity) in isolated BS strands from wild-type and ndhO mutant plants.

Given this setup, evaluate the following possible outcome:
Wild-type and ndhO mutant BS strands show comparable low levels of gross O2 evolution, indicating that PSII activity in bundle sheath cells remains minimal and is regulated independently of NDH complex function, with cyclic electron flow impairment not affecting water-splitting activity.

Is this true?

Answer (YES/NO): NO